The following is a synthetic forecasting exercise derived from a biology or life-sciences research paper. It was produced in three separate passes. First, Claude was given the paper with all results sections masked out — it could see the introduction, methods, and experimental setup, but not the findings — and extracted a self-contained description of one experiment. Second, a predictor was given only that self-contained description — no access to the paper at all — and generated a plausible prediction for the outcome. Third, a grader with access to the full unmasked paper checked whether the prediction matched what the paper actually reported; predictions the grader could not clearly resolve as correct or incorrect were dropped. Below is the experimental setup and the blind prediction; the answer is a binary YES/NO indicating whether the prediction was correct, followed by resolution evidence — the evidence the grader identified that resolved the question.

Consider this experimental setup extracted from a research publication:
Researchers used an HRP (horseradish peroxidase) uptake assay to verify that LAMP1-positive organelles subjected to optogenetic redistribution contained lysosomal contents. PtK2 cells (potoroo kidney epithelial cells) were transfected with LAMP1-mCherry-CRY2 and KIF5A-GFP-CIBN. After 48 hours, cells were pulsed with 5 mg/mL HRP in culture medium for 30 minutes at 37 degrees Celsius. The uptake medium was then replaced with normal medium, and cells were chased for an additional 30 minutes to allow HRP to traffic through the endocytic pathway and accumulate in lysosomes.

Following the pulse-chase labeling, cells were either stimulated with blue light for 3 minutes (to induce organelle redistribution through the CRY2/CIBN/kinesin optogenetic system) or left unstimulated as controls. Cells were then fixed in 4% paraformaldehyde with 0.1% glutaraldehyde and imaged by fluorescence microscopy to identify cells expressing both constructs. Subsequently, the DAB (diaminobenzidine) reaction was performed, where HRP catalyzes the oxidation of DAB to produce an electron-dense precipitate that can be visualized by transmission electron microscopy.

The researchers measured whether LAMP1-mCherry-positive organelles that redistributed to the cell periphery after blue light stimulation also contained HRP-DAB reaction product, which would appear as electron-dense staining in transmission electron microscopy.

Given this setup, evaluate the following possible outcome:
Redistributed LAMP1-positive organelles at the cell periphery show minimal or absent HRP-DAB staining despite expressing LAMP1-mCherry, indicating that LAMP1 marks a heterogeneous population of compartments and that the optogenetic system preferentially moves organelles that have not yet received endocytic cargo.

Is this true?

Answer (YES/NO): NO